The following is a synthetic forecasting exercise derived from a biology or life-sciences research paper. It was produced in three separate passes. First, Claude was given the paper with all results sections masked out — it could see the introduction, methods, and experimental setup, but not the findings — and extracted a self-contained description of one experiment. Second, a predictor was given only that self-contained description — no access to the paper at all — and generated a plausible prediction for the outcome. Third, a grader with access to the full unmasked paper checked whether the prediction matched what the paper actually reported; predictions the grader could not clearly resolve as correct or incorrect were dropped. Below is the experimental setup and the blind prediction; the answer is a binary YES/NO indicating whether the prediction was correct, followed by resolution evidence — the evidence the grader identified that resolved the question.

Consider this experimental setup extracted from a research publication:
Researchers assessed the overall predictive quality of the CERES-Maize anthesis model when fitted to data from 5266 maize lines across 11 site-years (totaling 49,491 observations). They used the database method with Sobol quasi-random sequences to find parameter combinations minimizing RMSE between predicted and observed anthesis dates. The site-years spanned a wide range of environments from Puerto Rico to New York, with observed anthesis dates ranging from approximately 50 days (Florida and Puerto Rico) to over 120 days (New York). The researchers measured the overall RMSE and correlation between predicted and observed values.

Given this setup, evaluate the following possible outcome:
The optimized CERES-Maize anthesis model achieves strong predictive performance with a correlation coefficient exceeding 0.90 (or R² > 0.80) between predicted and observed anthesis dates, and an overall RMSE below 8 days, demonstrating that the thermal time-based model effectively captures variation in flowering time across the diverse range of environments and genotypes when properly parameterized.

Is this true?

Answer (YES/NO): YES